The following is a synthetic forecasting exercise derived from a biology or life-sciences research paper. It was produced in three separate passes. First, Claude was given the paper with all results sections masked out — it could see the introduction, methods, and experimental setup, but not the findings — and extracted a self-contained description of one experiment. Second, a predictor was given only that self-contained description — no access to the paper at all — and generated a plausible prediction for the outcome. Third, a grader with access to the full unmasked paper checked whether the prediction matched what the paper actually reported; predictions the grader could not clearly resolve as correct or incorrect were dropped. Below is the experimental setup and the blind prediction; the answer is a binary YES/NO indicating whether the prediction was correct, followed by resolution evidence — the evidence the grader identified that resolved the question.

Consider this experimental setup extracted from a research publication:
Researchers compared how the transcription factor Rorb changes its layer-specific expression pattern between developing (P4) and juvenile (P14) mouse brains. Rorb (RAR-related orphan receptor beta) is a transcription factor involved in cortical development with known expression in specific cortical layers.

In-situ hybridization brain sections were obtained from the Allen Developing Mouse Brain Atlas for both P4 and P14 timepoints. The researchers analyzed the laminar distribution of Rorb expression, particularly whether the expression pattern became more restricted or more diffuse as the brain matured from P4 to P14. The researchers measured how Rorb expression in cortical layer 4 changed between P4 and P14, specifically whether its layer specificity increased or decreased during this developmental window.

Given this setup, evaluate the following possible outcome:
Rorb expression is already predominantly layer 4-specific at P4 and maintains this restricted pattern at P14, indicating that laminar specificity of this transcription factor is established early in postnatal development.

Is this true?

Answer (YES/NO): NO